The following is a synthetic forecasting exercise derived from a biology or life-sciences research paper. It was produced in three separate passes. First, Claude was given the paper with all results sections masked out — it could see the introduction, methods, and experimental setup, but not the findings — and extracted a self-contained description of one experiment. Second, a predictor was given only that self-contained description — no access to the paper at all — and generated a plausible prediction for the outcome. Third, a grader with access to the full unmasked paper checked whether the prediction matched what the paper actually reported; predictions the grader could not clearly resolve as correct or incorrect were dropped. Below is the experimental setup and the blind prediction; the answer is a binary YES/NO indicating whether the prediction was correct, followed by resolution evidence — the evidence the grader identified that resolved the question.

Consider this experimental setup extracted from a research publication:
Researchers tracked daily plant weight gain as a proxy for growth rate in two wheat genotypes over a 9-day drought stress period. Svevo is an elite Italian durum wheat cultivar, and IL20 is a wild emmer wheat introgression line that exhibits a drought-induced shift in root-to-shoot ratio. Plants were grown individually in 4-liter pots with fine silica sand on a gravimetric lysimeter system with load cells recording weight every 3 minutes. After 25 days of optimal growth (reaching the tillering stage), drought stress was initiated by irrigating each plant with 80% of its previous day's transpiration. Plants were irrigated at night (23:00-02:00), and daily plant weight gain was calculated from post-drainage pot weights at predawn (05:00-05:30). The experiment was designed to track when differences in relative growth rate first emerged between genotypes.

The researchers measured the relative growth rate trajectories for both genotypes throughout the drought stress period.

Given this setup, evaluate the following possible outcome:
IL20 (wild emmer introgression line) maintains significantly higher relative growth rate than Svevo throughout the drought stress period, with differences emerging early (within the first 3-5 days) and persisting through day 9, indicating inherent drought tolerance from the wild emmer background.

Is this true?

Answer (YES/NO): NO